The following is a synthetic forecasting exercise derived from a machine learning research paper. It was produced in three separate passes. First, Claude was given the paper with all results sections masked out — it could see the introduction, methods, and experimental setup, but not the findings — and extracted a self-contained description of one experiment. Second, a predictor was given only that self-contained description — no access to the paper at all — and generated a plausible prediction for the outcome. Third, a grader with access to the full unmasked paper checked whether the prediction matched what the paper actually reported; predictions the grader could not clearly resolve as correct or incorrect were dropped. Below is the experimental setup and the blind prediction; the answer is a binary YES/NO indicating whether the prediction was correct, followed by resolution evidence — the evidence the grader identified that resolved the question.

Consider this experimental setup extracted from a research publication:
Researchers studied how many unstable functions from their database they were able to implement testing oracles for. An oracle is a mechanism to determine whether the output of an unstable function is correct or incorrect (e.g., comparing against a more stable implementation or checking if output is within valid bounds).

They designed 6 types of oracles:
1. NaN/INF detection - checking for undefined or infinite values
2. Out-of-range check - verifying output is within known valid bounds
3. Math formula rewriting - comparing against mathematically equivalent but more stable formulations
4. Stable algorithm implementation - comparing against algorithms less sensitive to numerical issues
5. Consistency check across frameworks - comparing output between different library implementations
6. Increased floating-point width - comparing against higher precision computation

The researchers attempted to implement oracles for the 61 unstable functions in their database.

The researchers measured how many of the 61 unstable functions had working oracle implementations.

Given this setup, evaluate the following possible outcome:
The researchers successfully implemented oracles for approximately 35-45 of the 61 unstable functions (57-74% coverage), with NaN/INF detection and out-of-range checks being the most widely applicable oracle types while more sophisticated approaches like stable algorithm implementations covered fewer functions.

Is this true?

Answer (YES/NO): NO